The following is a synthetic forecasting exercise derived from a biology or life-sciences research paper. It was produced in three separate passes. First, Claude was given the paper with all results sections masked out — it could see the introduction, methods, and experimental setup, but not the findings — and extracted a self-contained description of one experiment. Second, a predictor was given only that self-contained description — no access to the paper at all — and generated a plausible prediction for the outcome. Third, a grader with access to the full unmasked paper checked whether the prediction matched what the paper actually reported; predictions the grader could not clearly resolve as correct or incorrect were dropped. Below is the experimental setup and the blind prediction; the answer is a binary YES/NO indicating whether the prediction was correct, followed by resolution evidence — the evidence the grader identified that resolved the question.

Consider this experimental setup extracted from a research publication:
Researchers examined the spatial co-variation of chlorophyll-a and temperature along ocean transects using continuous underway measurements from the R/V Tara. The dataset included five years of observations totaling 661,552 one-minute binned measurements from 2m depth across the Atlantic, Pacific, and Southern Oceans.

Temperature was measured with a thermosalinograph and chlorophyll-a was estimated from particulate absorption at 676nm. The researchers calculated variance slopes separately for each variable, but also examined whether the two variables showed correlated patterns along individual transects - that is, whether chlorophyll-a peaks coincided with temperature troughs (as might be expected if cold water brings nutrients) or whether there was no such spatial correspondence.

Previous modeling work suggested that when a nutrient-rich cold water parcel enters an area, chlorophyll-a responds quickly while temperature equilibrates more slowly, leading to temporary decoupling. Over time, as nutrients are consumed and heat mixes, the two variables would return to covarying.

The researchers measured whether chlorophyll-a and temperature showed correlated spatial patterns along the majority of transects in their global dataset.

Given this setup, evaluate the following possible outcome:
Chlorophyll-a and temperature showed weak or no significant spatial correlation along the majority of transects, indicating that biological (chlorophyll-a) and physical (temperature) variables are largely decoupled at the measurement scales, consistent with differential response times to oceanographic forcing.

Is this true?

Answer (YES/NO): YES